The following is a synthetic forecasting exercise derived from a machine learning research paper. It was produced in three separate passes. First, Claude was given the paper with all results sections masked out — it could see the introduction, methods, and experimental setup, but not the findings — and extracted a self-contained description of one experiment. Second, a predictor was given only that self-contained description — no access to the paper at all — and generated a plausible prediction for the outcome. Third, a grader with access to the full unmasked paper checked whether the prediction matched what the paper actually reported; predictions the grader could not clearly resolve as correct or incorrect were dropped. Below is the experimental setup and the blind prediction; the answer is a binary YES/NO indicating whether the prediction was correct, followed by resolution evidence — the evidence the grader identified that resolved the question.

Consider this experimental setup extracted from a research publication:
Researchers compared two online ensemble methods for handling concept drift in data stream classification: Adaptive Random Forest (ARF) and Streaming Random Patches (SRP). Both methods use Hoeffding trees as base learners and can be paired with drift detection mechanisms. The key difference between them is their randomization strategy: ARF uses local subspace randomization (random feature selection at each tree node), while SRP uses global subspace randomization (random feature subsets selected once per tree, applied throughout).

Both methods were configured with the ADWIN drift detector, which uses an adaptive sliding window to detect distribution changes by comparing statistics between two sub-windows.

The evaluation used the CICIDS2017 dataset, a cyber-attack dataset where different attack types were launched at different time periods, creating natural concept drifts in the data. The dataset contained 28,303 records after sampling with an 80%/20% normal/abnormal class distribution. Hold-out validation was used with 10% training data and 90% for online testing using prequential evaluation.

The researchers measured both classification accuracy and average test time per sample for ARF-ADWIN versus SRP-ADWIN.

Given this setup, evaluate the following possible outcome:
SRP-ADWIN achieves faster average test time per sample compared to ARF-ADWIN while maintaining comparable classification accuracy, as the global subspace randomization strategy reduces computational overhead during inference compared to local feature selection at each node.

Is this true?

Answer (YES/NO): NO